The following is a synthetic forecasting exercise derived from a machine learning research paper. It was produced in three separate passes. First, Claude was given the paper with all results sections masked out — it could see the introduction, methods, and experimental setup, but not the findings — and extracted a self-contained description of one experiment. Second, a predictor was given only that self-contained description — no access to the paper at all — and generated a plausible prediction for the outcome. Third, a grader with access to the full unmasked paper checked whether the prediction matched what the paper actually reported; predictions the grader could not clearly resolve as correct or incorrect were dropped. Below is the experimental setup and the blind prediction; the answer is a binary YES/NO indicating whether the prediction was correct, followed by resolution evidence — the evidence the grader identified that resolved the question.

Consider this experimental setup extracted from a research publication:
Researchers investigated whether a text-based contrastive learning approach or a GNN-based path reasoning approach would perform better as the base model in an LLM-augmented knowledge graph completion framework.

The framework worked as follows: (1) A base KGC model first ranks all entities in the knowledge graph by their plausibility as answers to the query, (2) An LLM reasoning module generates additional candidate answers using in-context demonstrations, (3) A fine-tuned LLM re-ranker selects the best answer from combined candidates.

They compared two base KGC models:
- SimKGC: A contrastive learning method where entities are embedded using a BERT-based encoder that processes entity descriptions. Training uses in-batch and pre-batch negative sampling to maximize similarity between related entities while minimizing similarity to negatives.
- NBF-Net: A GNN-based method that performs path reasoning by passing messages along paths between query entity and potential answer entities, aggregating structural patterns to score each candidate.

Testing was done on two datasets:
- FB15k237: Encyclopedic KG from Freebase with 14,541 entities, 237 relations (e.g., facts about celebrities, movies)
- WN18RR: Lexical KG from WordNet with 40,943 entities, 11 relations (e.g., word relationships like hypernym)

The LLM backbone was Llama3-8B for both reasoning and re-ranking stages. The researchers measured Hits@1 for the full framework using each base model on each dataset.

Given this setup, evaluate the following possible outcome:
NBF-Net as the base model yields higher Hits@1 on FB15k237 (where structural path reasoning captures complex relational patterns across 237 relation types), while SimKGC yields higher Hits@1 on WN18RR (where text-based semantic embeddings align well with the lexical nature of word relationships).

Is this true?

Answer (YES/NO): YES